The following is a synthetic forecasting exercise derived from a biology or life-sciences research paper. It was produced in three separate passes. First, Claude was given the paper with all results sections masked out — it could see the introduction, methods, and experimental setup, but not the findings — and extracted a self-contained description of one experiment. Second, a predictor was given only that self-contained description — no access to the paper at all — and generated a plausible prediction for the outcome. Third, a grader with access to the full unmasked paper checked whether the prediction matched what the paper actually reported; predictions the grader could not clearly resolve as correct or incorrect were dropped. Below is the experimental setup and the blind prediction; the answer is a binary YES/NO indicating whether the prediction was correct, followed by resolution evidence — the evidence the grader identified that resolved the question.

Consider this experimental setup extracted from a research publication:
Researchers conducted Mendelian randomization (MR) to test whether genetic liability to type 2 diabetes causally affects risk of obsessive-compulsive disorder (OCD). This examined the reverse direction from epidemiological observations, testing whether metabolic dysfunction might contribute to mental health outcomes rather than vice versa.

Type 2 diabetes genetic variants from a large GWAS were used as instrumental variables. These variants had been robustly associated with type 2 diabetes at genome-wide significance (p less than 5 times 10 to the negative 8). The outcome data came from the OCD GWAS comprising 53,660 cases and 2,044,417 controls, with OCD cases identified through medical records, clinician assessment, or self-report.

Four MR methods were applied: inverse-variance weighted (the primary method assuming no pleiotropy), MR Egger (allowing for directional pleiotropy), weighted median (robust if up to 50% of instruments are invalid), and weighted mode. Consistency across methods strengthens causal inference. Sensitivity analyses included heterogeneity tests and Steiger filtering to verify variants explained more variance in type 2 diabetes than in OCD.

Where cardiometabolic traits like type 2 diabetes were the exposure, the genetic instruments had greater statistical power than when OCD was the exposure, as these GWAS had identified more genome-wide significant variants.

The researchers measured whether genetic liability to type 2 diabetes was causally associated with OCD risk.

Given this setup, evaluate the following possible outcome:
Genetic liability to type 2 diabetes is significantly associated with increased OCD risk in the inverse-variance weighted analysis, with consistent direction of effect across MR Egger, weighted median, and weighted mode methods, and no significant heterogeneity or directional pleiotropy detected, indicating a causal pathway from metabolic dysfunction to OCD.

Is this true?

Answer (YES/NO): NO